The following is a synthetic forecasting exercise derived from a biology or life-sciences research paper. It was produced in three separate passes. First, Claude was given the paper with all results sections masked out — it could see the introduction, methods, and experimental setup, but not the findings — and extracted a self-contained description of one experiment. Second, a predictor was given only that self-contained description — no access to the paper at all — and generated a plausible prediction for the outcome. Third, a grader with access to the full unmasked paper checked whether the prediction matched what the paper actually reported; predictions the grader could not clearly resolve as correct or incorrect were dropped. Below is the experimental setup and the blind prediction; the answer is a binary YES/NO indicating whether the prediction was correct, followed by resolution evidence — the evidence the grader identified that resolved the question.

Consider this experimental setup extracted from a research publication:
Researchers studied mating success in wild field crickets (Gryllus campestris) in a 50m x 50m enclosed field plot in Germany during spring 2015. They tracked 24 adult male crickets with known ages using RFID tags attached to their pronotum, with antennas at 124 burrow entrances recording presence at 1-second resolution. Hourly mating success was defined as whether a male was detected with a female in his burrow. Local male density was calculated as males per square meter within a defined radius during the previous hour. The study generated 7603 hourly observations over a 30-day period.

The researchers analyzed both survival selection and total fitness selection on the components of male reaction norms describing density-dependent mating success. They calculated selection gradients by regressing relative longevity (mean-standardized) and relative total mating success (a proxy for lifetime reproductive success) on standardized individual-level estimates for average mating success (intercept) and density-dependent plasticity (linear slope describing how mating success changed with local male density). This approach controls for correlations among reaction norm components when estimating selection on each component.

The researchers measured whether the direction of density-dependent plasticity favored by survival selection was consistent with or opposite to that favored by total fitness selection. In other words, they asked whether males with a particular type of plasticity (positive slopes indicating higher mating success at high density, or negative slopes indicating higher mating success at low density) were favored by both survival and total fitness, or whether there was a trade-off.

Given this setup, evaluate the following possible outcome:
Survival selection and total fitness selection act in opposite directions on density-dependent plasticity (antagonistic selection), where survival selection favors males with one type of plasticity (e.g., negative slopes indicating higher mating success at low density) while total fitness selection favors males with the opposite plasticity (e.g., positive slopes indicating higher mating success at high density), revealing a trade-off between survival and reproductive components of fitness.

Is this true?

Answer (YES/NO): NO